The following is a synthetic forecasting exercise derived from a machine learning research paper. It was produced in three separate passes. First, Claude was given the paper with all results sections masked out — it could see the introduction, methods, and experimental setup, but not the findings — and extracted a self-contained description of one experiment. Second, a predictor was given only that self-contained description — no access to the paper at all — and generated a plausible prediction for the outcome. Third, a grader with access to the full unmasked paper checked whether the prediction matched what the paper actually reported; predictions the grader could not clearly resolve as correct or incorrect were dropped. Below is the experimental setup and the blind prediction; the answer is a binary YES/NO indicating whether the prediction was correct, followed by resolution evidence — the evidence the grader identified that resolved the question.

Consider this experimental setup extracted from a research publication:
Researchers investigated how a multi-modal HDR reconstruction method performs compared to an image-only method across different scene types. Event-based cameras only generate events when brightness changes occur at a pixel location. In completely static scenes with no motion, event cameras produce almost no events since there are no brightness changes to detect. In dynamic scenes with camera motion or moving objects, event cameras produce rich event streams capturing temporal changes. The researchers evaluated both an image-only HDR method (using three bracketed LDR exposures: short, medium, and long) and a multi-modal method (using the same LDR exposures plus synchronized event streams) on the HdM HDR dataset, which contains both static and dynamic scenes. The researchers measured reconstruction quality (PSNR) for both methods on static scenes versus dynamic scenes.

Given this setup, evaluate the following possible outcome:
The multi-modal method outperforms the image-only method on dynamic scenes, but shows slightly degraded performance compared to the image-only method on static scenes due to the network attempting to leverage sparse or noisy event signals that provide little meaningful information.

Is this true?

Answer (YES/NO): NO